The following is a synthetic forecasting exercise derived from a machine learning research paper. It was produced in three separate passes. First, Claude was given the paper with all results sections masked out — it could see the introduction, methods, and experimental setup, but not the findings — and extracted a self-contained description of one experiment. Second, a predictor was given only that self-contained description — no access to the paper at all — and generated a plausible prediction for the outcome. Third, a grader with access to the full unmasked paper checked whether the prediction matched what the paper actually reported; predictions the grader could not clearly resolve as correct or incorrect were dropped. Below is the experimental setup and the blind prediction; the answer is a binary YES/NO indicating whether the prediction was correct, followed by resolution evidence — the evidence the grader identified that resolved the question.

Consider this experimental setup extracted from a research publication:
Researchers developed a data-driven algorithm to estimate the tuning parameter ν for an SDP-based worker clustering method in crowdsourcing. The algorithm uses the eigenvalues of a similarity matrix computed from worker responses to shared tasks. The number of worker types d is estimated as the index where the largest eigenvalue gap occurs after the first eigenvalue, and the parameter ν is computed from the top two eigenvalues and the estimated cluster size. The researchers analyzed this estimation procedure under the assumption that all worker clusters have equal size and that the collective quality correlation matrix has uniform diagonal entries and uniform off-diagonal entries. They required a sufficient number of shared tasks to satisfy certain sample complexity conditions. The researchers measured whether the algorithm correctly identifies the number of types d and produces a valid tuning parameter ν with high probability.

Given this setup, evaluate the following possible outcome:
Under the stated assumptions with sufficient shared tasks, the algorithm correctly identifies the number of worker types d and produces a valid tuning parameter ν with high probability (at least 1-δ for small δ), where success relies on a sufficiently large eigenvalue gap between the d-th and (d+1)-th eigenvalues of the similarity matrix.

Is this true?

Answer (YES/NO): YES